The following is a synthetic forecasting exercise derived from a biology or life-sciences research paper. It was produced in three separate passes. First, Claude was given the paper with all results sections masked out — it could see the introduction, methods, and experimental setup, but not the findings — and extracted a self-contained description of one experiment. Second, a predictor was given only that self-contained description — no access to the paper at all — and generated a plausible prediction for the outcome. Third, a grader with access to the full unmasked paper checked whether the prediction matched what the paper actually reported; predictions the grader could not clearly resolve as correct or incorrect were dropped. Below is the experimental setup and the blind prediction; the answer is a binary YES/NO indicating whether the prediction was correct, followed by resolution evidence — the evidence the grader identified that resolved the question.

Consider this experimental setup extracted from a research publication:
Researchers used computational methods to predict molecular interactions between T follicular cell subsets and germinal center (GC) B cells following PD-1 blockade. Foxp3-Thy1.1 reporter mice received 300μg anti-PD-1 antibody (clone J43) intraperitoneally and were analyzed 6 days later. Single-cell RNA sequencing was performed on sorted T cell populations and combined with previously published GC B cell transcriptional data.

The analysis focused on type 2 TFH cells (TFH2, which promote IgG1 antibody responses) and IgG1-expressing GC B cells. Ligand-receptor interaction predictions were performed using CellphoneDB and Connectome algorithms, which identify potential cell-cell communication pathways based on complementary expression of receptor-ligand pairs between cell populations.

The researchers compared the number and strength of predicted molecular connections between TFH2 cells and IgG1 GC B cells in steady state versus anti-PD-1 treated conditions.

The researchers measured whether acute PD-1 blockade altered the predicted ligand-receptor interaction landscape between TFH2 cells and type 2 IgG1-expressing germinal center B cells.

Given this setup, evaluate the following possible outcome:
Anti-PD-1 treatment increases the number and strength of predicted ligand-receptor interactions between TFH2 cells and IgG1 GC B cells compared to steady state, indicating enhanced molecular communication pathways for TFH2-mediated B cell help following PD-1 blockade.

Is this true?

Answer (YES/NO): YES